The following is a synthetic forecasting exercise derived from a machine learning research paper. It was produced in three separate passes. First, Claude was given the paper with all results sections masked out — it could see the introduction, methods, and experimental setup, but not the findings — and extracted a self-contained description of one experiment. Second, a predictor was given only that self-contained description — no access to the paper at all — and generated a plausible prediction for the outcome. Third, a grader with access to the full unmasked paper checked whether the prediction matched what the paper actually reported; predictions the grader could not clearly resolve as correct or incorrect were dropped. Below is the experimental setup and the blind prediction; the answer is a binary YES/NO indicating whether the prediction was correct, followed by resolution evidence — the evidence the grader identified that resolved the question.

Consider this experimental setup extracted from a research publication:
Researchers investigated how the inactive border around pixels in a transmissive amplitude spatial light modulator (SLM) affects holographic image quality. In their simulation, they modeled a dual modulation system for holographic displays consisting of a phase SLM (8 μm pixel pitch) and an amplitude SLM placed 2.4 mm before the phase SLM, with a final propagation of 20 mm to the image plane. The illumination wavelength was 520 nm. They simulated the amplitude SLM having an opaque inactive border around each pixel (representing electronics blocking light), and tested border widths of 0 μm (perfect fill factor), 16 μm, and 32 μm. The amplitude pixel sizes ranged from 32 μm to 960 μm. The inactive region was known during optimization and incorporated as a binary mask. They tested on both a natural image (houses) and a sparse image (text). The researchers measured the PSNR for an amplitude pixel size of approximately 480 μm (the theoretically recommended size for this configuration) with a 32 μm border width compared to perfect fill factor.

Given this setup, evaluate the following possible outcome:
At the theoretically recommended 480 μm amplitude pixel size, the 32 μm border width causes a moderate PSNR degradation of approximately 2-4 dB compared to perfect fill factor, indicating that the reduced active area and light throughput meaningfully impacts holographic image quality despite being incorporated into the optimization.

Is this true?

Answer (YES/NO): NO